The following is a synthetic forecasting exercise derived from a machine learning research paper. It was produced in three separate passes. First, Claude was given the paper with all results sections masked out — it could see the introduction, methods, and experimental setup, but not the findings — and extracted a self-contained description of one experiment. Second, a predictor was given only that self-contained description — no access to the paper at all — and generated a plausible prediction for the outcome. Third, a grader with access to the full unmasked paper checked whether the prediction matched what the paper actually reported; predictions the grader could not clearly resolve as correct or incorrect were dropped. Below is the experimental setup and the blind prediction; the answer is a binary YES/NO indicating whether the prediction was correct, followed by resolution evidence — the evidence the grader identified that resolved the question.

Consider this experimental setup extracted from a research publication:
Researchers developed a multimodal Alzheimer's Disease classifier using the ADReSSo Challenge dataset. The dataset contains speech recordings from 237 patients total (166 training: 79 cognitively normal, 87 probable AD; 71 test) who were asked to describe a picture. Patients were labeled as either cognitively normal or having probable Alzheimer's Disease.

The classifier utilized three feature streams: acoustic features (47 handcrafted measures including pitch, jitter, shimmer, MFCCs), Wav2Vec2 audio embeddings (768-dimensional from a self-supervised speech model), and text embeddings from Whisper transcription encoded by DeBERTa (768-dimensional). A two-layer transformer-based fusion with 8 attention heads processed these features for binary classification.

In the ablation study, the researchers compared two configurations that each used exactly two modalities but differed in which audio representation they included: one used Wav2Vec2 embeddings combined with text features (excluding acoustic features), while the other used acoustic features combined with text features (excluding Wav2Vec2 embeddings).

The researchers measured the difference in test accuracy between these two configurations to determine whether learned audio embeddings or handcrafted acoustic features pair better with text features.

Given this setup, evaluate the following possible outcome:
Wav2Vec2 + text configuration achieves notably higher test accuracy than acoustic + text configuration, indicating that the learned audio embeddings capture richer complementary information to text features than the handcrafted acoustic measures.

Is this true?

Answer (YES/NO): YES